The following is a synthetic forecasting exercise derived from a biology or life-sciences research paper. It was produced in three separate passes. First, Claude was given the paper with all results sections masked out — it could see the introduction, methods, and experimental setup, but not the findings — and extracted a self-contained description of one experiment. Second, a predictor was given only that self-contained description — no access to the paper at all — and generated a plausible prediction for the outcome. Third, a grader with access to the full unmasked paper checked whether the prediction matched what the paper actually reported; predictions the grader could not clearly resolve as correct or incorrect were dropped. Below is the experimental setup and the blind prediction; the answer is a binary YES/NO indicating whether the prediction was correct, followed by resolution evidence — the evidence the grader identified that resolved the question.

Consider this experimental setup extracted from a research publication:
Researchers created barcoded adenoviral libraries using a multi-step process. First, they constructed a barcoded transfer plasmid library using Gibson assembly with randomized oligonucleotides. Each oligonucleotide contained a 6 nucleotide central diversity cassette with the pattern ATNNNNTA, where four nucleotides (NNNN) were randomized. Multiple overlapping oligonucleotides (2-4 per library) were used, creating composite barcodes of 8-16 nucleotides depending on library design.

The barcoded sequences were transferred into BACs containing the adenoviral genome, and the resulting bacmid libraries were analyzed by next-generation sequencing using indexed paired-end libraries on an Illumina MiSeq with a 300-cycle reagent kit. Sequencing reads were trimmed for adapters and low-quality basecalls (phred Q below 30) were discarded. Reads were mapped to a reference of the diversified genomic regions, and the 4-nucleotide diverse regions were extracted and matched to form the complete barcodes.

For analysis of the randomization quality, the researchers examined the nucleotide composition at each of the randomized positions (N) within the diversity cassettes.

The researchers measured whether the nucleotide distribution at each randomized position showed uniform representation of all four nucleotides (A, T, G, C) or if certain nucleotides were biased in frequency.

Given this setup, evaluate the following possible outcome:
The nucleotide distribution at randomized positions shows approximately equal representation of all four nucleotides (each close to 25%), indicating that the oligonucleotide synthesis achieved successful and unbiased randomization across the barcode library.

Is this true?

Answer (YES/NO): NO